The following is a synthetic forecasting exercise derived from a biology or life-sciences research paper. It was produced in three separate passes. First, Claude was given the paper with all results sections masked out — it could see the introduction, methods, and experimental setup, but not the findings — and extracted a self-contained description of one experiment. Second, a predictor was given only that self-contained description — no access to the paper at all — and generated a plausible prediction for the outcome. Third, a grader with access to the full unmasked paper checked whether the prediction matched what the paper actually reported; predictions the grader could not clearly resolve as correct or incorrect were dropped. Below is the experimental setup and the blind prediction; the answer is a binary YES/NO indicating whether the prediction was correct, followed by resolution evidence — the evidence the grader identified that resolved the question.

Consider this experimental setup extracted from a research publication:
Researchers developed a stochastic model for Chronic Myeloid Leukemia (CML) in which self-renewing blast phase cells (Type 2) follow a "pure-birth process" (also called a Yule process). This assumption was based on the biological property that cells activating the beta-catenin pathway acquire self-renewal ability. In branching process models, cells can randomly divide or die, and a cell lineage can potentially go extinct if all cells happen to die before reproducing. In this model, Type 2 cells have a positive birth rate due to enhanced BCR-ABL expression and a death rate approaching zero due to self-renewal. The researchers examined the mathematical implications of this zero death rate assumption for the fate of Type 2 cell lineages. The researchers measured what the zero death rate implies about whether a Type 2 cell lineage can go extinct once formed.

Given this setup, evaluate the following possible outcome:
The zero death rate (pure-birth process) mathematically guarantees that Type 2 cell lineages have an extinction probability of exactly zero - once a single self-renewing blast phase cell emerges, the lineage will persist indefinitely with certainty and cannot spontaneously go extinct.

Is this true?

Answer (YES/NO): YES